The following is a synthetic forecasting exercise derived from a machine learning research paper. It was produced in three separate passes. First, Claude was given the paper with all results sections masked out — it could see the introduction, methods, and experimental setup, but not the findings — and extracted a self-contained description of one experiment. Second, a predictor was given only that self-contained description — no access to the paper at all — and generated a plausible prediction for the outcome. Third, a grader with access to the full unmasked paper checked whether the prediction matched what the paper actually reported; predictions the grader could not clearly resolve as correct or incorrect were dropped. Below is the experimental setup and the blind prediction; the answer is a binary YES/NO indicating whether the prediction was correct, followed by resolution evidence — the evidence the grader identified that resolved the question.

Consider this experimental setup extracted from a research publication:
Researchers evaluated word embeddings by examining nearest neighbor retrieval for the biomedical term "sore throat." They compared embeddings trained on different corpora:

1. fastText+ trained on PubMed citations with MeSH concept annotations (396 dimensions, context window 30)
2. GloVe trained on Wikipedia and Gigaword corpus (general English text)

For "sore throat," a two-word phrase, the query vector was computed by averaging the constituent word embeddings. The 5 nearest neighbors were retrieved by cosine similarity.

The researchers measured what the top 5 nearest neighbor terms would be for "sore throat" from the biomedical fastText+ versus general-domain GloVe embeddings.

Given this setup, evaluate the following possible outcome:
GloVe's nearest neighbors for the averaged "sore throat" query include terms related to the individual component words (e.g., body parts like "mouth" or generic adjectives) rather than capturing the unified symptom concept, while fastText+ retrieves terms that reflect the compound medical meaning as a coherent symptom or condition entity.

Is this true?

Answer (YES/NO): YES